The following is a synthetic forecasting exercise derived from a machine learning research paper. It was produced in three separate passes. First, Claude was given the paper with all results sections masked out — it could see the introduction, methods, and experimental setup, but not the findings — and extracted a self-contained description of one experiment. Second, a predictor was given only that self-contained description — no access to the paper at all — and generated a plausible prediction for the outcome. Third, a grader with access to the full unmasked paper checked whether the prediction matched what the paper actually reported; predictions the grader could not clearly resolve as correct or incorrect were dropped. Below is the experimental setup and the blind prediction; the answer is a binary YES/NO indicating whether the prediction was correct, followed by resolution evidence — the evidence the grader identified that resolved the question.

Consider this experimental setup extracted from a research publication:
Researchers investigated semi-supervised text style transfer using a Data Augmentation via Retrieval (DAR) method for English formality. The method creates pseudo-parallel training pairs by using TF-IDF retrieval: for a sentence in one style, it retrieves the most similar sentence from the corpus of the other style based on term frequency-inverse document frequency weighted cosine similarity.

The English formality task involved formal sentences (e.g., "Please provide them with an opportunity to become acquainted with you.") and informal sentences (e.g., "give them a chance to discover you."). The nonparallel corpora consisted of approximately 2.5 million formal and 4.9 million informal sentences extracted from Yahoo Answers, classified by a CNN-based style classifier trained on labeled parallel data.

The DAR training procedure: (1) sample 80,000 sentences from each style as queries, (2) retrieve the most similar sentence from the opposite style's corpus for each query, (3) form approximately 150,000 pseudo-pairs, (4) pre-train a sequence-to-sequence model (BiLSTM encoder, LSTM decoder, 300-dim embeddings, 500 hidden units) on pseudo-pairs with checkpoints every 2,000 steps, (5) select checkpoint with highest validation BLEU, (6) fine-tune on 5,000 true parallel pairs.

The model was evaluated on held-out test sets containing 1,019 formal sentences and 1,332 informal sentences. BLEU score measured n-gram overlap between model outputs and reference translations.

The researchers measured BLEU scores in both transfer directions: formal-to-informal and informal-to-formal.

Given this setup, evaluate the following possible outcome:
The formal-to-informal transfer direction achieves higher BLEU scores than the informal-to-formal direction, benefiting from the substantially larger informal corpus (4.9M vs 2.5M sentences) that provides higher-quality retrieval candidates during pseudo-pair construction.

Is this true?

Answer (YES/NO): NO